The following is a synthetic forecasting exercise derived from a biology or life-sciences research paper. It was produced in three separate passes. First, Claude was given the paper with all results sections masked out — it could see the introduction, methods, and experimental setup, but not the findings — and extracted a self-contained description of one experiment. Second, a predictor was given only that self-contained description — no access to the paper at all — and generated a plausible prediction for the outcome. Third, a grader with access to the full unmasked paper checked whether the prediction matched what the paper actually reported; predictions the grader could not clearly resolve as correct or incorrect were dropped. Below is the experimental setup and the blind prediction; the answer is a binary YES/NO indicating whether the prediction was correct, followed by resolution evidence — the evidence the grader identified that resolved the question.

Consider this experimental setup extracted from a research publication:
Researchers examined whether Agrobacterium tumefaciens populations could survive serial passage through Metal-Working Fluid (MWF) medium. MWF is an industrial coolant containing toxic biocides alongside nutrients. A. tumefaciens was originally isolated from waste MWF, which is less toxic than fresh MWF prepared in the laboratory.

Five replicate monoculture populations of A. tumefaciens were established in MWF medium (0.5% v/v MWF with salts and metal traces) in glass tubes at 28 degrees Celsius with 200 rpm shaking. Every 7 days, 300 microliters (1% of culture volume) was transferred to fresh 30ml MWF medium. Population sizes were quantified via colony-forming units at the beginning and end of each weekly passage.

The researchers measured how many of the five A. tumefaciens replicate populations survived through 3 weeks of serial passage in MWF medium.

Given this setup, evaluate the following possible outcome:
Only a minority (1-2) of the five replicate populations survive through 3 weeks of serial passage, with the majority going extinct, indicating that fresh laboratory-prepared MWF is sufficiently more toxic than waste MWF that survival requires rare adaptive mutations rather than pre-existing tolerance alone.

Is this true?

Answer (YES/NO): YES